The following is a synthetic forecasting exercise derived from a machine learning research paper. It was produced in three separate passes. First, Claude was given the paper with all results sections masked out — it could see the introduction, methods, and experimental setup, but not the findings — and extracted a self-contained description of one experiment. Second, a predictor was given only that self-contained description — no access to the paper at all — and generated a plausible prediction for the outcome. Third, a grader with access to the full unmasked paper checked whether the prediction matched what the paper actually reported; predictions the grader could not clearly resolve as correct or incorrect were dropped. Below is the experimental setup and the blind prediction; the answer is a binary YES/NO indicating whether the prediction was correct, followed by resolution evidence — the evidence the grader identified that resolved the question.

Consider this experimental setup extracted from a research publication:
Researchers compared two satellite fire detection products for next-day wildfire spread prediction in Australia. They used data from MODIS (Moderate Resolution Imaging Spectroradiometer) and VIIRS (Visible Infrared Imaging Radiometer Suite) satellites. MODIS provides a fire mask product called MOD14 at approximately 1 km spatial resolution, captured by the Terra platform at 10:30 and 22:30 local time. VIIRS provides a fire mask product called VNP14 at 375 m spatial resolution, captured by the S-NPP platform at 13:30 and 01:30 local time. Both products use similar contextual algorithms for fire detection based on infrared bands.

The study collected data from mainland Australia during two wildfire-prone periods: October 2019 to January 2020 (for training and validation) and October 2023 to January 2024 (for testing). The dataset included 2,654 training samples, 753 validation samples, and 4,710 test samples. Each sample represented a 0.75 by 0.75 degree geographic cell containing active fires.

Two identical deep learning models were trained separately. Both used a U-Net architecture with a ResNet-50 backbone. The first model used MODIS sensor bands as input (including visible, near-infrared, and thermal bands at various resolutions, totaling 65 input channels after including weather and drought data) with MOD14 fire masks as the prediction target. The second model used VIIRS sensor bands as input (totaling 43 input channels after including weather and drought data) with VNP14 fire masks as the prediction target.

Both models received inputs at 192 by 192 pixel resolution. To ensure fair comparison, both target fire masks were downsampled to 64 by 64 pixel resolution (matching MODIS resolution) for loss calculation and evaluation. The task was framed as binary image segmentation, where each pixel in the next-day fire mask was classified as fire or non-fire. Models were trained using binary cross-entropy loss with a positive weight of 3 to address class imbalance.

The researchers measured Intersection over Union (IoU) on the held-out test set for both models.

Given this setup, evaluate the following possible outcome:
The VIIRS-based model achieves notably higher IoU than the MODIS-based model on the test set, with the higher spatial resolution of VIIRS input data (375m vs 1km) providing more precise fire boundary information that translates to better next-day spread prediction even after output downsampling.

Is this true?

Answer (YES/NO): NO